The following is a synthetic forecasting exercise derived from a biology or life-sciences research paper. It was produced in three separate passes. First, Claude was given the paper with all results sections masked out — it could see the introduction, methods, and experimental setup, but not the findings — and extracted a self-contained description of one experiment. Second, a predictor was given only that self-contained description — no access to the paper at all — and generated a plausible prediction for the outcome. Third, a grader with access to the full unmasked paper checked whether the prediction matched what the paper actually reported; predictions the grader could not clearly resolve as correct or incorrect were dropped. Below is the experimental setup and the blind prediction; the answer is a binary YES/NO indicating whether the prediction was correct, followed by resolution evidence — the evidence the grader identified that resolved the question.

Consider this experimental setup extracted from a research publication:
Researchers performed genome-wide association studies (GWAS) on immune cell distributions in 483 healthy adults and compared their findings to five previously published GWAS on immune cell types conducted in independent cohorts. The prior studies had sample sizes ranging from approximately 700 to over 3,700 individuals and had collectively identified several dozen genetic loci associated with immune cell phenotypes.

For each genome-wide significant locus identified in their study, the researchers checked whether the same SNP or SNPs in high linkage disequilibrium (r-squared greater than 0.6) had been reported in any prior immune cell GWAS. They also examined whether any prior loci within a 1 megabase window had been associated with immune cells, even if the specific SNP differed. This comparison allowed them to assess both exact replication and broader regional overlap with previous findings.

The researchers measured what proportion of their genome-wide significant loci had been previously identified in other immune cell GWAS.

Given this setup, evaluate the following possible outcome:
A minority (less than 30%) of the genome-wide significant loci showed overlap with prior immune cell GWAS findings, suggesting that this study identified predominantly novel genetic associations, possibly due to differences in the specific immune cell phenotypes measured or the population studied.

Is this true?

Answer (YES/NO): NO